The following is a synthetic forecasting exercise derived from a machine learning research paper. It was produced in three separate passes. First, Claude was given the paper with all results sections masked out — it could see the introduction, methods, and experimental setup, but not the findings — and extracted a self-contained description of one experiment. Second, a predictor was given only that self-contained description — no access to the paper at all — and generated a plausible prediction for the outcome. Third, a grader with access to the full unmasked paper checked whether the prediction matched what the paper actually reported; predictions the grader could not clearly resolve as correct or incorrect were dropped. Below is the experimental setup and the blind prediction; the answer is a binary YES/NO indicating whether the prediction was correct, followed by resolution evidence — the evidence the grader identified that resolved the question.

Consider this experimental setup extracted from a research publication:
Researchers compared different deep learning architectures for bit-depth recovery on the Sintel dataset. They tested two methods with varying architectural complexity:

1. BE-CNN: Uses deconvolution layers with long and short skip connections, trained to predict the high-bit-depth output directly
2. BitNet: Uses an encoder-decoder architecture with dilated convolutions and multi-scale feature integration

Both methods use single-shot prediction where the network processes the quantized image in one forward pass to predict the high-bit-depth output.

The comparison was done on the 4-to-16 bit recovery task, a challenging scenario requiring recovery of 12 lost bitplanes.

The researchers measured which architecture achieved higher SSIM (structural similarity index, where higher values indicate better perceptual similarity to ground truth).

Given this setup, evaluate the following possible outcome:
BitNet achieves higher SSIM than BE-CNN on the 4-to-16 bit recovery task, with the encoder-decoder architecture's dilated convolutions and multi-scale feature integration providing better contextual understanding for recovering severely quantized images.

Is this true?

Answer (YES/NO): YES